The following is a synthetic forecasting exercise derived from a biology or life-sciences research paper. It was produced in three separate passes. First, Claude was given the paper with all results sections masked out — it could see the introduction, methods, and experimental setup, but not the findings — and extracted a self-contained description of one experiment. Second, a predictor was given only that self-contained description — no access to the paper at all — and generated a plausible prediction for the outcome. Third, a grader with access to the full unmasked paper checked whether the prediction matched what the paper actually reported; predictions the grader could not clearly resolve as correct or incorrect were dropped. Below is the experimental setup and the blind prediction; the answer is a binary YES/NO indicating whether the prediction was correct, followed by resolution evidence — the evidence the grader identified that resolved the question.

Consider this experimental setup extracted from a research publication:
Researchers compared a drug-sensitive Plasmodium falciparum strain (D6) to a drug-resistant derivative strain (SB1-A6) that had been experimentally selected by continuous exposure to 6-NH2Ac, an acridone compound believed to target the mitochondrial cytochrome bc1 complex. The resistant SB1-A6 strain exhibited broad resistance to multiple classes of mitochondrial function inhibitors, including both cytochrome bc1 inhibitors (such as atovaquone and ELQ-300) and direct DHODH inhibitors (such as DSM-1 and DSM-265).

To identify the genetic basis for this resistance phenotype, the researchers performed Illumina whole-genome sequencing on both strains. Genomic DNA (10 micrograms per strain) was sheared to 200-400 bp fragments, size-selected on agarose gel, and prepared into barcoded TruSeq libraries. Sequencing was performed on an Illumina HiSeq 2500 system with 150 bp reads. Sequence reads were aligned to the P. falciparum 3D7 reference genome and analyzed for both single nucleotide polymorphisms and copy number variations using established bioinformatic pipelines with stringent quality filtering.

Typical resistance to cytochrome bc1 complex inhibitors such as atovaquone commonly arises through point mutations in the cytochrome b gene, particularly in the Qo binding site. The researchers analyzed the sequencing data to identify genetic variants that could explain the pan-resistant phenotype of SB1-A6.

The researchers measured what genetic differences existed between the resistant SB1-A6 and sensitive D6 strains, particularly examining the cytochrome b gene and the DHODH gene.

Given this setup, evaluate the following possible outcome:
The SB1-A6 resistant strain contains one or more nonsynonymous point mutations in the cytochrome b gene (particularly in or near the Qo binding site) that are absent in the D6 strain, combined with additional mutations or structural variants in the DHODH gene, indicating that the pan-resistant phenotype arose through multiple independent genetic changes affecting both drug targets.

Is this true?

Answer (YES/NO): NO